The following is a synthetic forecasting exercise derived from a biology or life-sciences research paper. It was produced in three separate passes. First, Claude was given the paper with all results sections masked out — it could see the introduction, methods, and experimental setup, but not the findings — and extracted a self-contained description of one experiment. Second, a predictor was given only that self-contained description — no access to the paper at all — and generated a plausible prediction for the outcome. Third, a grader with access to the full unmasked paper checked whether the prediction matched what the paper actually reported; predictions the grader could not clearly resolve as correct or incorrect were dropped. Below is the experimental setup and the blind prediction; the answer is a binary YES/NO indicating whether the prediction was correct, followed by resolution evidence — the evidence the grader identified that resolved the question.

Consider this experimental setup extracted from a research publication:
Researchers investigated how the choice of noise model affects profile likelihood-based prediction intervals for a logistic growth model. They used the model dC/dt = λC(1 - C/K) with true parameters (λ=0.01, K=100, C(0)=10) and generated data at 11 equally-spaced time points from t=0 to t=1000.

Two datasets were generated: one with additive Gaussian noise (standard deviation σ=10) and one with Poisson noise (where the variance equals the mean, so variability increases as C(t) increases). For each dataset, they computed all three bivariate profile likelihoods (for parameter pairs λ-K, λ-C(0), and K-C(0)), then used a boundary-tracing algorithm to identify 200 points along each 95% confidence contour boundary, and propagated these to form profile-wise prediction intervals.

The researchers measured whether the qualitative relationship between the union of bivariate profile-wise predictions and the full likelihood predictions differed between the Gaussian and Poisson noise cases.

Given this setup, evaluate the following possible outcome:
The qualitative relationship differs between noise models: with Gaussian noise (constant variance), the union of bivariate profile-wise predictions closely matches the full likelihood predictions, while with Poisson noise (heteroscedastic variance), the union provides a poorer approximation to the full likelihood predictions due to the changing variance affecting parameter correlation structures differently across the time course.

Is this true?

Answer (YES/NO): NO